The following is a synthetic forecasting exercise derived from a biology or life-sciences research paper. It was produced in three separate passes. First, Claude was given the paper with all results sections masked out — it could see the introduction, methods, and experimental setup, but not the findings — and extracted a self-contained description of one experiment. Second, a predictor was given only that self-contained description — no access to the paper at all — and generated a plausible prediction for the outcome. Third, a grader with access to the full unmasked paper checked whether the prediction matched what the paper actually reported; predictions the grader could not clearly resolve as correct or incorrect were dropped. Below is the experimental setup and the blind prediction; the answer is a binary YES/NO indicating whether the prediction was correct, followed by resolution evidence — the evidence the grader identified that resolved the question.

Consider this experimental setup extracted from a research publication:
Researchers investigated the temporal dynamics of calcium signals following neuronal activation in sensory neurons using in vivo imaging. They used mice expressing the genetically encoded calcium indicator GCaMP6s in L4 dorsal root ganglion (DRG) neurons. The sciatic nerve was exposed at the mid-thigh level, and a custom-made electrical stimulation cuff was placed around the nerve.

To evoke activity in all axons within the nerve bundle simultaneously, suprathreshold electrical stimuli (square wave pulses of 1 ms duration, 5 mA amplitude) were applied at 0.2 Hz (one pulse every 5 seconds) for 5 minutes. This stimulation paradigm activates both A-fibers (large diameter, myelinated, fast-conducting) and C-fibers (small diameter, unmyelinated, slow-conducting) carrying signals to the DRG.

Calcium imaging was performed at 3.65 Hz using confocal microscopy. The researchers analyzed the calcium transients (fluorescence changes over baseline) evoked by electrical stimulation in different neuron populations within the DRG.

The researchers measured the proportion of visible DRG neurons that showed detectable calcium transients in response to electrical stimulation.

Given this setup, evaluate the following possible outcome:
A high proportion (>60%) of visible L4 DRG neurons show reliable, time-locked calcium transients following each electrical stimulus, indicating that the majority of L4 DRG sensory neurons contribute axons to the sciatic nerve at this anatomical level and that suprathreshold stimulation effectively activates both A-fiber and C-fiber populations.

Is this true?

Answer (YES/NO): YES